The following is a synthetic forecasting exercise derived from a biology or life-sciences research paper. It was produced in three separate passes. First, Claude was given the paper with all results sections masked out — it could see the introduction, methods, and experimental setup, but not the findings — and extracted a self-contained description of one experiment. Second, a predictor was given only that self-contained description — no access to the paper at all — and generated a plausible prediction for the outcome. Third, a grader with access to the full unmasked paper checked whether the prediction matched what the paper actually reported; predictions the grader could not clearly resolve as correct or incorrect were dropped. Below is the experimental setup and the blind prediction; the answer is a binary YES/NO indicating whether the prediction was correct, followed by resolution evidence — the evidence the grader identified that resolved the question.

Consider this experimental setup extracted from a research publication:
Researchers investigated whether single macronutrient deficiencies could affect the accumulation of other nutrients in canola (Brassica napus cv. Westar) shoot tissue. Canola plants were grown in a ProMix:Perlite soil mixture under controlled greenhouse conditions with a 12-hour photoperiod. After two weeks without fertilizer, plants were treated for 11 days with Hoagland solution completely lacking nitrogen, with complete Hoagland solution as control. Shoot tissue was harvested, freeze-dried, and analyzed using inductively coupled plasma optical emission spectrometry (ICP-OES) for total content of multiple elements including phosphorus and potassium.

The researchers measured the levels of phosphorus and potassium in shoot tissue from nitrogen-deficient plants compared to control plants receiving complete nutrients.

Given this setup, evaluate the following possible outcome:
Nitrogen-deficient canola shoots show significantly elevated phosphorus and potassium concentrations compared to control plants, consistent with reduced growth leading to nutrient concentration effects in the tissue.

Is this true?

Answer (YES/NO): NO